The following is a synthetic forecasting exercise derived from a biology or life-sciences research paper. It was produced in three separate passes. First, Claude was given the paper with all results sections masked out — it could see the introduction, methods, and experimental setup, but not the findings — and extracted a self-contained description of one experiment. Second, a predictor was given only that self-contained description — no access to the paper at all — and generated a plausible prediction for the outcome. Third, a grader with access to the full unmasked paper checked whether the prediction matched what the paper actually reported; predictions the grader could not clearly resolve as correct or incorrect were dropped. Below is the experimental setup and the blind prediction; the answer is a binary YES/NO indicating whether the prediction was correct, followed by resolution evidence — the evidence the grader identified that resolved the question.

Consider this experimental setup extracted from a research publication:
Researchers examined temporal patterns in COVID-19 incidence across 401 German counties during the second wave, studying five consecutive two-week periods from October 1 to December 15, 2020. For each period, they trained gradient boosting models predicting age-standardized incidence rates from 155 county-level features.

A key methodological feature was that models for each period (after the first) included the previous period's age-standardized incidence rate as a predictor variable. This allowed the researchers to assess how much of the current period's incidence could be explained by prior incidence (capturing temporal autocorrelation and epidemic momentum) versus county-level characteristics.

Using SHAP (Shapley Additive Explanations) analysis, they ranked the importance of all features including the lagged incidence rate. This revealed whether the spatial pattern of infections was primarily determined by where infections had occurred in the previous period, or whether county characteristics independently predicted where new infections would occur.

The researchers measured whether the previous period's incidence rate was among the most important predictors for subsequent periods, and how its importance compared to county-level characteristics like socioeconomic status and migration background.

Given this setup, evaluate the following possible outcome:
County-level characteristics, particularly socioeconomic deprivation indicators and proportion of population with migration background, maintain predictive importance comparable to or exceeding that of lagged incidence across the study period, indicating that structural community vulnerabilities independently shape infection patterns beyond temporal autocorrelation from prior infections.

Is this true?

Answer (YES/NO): NO